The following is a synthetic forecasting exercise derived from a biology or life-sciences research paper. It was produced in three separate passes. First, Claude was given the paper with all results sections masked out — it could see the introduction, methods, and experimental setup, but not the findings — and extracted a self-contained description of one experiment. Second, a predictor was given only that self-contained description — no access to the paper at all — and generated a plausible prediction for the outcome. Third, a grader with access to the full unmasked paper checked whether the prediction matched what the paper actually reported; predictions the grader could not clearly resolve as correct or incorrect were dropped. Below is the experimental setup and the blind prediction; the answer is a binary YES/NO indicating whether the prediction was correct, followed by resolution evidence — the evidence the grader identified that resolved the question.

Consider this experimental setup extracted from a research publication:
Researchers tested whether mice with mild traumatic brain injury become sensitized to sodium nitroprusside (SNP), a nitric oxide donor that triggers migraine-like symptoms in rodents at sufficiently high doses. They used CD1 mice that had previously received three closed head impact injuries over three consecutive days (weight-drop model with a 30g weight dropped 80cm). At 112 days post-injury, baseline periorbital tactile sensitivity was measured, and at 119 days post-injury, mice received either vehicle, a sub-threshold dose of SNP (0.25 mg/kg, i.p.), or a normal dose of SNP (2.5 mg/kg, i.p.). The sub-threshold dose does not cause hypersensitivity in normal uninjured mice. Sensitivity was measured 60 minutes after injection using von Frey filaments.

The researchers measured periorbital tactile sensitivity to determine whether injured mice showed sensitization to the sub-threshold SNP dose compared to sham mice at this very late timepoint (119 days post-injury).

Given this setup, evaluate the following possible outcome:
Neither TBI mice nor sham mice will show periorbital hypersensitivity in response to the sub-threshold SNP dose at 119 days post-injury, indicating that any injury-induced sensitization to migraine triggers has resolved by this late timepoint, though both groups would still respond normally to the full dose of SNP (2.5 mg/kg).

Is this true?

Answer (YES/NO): NO